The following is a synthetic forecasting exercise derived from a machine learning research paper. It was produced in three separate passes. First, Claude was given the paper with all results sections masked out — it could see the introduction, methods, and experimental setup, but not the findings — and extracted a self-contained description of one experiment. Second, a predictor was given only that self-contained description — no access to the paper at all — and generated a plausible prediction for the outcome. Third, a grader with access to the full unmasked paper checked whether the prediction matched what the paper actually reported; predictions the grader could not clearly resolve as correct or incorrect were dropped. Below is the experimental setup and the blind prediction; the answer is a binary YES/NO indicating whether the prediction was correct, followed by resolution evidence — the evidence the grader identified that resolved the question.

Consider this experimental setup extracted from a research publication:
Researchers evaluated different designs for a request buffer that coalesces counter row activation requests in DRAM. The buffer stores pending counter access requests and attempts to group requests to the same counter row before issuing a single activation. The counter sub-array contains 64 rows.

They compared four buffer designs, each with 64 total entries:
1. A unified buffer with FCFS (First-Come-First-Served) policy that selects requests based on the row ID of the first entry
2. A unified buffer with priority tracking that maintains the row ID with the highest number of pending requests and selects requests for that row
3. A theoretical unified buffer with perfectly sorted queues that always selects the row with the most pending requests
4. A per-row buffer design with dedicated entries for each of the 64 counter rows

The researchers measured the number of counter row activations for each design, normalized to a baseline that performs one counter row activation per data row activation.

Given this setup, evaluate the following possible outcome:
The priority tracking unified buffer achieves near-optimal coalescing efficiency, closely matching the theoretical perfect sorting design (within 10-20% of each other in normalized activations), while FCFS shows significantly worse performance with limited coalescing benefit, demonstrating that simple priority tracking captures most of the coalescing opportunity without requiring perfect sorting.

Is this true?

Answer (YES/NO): YES